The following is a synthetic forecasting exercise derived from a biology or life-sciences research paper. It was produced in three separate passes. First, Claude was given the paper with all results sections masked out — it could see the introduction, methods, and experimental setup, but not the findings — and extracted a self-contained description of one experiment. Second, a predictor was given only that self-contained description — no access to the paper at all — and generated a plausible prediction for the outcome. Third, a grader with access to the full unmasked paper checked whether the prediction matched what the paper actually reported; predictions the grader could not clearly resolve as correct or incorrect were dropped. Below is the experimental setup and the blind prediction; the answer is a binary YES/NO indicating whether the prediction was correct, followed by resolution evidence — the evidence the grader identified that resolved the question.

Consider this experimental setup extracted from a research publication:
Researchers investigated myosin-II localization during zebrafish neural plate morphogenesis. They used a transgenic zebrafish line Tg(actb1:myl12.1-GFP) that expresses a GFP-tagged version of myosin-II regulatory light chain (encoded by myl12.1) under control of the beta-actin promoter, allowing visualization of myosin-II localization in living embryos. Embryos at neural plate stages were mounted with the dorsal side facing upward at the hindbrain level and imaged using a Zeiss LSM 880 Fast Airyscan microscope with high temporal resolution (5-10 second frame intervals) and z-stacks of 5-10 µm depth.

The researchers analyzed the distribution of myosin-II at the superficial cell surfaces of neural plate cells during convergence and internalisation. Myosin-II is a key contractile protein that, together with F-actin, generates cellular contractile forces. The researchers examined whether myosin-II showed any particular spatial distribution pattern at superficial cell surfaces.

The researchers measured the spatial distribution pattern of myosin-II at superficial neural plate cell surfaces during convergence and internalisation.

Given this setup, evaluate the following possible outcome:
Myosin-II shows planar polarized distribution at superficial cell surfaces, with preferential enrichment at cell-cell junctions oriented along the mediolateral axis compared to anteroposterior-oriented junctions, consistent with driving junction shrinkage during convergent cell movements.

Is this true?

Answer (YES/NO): NO